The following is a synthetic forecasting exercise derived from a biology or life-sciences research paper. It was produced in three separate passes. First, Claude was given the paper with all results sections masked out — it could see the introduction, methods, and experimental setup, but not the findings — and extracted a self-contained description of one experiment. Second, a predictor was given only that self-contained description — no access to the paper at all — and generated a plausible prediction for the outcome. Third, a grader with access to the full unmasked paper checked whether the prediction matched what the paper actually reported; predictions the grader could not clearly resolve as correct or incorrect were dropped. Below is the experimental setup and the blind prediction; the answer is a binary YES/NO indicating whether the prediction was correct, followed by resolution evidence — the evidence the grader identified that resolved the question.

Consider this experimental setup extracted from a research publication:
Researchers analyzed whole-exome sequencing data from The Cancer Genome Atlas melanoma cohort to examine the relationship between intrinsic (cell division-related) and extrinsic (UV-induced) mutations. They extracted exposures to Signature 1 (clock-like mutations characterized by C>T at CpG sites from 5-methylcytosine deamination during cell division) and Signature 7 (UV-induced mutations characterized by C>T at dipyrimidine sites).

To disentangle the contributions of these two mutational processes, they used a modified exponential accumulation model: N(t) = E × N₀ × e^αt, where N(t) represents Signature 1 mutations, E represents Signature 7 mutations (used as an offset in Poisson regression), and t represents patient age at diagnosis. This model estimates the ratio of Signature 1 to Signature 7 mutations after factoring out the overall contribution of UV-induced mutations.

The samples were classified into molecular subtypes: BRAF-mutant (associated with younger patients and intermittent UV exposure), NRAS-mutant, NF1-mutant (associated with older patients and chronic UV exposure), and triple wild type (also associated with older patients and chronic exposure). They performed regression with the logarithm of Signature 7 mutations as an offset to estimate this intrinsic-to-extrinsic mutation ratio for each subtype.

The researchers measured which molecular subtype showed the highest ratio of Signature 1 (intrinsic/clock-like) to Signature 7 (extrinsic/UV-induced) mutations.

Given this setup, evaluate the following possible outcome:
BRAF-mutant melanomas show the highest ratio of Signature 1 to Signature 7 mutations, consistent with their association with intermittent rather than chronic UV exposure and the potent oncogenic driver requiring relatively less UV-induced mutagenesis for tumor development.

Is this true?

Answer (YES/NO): NO